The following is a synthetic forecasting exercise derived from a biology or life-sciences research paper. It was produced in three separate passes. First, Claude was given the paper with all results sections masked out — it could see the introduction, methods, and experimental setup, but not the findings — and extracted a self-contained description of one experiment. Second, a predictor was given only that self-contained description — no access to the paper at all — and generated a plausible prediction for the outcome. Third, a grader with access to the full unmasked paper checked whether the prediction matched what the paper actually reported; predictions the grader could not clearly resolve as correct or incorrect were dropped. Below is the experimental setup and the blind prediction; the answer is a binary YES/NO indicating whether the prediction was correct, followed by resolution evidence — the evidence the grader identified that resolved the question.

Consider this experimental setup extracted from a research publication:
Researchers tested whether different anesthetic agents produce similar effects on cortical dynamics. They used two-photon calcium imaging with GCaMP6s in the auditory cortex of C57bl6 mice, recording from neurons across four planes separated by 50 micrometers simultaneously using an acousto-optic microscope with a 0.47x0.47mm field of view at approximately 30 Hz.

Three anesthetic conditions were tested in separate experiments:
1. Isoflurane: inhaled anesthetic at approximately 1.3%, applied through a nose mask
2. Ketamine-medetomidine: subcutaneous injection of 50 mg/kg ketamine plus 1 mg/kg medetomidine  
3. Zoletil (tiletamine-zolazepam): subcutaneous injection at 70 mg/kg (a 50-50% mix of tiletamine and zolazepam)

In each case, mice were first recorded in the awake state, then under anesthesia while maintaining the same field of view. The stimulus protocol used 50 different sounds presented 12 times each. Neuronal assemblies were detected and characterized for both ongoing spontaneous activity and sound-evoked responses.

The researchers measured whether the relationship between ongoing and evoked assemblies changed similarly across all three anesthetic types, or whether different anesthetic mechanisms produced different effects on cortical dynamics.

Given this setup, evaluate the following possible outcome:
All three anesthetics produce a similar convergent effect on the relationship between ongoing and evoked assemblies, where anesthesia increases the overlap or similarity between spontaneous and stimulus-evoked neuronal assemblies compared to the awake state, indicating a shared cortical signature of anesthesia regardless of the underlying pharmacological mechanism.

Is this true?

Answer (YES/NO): YES